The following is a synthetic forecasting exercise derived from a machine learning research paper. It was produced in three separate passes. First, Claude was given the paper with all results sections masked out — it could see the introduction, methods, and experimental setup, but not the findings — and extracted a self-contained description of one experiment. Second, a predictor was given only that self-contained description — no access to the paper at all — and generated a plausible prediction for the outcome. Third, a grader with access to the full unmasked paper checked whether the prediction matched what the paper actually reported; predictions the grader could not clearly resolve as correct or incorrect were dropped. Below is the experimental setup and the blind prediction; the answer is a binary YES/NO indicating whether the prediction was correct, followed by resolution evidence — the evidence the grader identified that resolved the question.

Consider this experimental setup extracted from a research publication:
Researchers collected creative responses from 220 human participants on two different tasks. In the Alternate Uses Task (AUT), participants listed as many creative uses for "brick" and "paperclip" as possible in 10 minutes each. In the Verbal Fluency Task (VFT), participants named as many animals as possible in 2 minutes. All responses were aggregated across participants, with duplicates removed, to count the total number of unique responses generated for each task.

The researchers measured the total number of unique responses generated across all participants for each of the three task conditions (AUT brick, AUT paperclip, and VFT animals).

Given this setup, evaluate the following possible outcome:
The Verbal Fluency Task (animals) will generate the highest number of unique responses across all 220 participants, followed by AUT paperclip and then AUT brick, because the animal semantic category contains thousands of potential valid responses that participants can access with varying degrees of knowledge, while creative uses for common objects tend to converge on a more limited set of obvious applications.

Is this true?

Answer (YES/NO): NO